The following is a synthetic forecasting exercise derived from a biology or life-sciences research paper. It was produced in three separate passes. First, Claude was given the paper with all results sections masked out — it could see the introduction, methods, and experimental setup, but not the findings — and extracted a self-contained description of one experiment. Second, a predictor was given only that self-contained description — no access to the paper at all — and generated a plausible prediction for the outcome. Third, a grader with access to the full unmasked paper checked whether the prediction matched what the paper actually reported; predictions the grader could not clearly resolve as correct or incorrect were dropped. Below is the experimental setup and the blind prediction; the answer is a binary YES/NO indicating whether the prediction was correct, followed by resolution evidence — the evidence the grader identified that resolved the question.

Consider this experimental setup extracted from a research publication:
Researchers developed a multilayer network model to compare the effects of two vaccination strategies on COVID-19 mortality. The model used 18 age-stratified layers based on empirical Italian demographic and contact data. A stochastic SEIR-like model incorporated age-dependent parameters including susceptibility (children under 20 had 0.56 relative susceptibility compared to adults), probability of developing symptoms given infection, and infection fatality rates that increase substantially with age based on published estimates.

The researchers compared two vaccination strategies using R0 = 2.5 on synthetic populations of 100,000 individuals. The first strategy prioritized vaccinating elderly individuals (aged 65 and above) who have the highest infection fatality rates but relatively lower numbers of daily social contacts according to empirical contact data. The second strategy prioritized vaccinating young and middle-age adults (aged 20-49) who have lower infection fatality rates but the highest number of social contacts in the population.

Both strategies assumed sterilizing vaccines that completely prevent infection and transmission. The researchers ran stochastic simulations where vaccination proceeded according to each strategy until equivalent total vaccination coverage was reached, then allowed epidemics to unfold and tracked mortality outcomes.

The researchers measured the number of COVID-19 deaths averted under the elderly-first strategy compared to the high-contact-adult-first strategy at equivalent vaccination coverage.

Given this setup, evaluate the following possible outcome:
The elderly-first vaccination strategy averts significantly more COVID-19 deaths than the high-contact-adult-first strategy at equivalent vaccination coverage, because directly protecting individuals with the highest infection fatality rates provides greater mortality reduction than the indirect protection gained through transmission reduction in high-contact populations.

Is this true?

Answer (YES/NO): YES